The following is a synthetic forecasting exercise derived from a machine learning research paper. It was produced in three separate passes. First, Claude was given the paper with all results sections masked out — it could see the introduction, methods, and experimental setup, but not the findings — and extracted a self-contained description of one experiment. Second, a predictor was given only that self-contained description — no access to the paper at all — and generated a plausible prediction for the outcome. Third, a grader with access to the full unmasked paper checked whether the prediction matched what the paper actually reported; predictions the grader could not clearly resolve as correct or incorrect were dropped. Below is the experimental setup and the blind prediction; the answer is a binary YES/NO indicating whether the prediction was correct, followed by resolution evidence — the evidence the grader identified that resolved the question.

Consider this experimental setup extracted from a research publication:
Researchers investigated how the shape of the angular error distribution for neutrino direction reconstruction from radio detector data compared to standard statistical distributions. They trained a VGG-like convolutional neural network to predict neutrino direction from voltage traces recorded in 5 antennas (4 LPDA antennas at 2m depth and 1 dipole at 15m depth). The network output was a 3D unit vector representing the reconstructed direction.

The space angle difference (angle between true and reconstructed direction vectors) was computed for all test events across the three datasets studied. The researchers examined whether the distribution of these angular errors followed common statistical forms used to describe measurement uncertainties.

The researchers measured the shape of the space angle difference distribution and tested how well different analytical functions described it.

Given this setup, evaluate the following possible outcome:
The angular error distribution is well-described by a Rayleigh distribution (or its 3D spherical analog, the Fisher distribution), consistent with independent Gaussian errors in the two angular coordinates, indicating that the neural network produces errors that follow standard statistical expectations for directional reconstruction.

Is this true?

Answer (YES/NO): NO